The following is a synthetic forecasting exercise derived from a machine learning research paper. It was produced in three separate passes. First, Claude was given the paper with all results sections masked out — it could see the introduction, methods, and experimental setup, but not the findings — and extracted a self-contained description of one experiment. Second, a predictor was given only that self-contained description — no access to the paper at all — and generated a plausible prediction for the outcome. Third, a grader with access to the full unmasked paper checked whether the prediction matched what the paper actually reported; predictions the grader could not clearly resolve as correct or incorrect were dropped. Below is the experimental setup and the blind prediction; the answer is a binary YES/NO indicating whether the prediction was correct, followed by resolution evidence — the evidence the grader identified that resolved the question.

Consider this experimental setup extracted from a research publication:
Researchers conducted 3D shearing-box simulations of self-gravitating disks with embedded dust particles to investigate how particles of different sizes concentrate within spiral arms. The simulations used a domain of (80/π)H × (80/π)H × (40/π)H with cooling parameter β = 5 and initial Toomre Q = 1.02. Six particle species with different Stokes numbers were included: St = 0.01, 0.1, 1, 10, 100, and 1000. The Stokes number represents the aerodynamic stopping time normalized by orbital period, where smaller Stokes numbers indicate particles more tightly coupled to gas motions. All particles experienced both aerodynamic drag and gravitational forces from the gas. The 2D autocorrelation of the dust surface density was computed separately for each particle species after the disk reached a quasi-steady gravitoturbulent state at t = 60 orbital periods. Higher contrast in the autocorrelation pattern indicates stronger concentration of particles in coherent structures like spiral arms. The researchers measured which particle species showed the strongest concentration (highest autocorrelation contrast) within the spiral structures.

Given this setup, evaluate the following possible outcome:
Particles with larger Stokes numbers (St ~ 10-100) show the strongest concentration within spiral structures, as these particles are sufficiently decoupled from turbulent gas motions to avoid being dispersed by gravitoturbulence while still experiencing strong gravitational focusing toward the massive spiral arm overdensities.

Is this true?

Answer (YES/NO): NO